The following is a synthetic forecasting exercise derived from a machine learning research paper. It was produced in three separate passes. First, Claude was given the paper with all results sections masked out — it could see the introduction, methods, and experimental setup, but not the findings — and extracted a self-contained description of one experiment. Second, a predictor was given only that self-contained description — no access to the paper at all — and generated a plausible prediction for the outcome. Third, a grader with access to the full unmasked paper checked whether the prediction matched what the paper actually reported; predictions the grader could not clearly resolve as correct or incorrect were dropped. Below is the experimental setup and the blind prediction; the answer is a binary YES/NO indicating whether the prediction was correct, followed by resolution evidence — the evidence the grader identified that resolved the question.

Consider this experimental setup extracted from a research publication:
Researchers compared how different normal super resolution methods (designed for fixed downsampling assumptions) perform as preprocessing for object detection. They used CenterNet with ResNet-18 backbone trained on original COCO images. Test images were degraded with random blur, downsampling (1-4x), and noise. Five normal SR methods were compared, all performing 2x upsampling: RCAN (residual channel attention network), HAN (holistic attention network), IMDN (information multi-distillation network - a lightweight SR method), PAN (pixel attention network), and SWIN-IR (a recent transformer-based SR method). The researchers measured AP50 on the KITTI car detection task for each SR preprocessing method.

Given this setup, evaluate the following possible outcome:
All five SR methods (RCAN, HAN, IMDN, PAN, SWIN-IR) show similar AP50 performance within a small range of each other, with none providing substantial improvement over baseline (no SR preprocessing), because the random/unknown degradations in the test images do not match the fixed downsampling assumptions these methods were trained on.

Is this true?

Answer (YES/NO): YES